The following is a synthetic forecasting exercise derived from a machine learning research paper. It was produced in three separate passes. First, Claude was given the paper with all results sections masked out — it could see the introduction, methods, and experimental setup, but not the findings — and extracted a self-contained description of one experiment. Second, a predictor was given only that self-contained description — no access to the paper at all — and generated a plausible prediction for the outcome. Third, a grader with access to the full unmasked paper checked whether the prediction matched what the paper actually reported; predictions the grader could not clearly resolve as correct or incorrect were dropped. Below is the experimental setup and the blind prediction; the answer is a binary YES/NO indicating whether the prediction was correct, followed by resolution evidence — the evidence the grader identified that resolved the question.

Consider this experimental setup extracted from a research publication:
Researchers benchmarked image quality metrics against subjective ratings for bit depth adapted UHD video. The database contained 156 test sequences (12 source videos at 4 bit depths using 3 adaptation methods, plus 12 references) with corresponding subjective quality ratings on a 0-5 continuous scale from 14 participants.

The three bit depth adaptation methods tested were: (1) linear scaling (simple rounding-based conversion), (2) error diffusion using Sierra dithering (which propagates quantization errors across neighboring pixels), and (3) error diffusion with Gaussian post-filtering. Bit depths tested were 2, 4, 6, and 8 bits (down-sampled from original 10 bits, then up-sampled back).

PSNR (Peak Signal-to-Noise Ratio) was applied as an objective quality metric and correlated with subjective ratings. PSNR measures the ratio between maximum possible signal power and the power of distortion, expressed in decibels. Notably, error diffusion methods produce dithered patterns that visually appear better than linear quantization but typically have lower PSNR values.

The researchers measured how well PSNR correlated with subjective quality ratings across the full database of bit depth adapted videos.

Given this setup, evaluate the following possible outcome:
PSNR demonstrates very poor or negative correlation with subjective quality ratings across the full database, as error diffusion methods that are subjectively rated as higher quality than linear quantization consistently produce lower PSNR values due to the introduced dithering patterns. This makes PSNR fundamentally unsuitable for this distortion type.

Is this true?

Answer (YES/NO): NO